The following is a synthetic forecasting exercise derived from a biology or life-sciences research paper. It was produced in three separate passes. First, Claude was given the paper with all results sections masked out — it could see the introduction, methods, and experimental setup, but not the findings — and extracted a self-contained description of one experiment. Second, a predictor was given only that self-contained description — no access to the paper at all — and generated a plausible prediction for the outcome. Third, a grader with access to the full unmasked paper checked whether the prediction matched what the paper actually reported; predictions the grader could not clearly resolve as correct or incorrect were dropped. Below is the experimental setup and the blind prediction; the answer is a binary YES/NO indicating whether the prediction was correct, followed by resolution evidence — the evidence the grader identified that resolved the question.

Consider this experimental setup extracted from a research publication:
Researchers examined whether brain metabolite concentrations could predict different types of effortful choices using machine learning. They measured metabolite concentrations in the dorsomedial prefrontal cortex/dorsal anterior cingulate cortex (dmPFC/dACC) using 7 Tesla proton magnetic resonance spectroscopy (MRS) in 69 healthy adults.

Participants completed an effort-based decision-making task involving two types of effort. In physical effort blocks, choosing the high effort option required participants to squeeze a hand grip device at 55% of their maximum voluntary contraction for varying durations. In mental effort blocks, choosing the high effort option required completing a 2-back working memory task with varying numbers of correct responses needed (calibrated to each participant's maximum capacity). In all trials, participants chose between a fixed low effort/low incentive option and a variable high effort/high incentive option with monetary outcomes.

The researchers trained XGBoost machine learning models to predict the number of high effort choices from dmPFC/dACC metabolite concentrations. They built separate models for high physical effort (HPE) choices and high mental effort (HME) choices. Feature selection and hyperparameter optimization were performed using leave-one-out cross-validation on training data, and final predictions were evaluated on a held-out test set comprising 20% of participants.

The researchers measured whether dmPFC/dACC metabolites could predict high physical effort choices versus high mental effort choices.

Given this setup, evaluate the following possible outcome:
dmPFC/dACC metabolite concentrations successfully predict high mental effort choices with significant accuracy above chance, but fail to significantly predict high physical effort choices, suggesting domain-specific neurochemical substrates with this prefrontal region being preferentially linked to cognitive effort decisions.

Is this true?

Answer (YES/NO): YES